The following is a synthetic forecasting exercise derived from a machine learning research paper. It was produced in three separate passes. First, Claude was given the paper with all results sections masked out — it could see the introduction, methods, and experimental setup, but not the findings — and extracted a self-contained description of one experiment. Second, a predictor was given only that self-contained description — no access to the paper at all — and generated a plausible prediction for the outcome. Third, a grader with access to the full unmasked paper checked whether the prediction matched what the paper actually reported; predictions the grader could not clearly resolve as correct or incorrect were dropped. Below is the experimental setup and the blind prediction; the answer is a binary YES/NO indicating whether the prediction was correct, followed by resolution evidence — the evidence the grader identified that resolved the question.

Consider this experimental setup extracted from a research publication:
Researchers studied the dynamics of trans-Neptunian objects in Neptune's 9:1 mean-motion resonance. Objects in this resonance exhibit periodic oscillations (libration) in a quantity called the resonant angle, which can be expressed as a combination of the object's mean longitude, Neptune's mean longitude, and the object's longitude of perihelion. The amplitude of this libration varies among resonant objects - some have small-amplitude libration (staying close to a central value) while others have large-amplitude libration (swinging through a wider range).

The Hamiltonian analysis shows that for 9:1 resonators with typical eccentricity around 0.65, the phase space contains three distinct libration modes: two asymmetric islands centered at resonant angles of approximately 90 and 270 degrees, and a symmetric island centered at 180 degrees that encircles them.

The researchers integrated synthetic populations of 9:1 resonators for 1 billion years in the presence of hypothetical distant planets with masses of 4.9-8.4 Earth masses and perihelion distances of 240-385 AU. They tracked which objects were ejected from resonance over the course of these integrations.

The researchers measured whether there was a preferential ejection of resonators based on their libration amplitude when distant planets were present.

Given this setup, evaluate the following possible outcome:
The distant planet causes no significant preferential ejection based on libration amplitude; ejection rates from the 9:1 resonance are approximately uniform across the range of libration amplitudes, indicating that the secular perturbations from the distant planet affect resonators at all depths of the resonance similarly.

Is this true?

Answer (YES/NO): NO